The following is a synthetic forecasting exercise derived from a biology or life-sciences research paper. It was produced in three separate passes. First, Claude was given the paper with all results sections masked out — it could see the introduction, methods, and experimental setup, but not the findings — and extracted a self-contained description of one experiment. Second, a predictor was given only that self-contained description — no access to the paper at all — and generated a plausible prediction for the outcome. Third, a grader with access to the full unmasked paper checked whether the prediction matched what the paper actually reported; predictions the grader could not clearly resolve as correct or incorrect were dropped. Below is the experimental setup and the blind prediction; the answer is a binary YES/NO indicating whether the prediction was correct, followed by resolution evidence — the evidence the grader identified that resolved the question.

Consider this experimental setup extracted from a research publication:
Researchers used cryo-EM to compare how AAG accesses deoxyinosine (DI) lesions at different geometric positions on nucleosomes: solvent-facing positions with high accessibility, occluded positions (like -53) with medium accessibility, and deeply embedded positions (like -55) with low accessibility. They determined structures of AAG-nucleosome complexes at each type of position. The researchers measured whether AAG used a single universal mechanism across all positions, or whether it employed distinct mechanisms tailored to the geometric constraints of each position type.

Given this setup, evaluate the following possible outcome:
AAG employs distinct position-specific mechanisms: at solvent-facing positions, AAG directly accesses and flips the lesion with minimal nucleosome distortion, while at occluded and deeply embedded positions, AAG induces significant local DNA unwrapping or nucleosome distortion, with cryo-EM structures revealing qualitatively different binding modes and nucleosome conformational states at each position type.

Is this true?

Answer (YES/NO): NO